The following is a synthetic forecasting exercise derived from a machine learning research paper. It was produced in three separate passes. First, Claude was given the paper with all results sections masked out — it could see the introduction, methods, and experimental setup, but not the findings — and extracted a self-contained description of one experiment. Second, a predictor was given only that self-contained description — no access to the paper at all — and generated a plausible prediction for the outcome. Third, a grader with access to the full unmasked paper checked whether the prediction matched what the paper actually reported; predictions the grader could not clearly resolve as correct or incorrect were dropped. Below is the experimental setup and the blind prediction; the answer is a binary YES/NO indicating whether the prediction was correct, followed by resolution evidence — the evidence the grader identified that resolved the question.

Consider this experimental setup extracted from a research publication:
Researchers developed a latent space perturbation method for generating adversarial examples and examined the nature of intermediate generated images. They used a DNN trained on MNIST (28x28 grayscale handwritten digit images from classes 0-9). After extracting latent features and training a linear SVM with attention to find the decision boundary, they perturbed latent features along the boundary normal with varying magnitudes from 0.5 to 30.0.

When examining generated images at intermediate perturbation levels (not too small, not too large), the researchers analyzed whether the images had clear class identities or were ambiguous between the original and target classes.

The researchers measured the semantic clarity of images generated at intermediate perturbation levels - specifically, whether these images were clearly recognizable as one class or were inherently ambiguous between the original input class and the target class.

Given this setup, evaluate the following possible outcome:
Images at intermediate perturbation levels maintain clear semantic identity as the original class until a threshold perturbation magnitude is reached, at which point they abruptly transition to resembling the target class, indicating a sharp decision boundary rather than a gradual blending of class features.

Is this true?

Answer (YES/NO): NO